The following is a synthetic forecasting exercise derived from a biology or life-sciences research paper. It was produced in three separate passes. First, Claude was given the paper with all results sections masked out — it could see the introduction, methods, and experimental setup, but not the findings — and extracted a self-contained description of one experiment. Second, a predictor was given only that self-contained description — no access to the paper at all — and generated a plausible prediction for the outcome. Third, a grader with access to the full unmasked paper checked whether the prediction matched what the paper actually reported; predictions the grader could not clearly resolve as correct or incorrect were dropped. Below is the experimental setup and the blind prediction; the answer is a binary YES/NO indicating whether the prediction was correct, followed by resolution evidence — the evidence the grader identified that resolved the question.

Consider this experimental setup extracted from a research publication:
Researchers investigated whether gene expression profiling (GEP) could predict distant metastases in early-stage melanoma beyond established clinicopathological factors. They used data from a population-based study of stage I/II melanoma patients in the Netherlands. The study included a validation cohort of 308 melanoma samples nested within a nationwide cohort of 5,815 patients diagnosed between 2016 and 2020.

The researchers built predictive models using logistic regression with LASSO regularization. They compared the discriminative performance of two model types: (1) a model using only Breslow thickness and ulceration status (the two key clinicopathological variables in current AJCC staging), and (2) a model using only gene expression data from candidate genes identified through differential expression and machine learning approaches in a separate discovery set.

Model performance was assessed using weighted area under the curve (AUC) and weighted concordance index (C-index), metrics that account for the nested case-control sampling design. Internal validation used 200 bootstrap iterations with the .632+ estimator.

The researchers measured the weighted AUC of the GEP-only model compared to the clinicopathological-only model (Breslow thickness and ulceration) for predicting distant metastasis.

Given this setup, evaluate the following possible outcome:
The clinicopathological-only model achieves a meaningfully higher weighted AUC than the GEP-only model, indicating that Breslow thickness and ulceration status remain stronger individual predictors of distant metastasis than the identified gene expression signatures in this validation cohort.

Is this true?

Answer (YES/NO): NO